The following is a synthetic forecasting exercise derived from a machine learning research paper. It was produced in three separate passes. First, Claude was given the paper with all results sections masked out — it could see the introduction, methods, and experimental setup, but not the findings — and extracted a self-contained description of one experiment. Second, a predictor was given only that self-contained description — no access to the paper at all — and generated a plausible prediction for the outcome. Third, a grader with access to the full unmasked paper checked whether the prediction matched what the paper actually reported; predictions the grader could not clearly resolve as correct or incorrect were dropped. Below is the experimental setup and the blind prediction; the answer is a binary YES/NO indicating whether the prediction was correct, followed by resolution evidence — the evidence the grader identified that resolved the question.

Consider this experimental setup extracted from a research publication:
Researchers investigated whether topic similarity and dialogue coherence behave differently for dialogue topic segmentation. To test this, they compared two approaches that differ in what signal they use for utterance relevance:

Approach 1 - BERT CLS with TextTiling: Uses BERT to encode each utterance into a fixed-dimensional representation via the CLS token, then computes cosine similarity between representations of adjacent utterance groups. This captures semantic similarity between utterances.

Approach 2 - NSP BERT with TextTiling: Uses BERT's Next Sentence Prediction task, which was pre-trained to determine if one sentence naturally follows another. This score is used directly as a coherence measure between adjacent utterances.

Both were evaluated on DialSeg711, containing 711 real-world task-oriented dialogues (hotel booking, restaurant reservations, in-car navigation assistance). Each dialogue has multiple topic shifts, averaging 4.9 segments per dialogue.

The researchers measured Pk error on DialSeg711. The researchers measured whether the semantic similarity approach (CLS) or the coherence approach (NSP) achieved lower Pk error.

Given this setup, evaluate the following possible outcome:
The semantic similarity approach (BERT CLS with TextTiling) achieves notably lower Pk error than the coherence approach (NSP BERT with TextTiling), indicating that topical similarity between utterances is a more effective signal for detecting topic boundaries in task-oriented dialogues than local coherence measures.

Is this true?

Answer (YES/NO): YES